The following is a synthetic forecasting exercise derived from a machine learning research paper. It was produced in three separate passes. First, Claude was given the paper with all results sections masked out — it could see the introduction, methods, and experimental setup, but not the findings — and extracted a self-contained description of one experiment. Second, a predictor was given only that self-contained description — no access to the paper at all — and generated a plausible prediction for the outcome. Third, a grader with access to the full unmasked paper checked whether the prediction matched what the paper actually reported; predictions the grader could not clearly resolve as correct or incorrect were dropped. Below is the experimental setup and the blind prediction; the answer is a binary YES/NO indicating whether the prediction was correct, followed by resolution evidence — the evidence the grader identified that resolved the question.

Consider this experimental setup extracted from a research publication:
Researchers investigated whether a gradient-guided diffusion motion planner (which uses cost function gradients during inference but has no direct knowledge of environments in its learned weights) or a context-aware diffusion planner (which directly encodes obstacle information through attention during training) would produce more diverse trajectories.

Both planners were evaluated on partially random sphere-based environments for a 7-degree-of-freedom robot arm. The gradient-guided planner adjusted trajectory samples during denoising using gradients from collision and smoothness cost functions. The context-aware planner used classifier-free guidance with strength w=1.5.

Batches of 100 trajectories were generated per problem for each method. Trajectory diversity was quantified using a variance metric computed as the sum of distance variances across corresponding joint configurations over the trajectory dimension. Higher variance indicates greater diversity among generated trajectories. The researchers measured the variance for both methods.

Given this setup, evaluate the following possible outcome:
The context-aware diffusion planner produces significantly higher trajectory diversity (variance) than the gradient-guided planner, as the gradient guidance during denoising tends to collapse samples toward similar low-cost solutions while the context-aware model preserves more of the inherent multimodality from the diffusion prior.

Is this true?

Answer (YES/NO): NO